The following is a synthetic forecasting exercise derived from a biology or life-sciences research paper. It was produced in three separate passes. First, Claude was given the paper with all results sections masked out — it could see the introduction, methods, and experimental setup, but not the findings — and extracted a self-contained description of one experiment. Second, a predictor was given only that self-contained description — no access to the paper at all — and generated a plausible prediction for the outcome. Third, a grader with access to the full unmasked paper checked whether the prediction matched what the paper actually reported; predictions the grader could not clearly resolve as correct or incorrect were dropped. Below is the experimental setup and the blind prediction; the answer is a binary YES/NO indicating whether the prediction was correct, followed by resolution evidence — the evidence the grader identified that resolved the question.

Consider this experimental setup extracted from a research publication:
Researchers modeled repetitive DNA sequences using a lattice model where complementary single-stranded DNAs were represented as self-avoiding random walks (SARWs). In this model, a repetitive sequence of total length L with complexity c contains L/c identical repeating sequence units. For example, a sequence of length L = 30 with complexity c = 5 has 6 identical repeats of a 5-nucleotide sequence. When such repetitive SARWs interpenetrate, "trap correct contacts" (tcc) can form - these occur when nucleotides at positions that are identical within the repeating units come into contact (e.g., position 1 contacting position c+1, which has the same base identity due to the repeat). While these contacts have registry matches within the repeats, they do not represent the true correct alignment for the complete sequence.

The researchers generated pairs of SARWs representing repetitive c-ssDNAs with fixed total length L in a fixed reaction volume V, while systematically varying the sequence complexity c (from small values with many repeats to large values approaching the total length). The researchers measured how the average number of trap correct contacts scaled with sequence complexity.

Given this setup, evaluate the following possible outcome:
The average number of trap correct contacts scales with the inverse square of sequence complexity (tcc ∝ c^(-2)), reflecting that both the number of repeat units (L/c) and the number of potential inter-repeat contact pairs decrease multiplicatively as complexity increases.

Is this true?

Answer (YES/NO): NO